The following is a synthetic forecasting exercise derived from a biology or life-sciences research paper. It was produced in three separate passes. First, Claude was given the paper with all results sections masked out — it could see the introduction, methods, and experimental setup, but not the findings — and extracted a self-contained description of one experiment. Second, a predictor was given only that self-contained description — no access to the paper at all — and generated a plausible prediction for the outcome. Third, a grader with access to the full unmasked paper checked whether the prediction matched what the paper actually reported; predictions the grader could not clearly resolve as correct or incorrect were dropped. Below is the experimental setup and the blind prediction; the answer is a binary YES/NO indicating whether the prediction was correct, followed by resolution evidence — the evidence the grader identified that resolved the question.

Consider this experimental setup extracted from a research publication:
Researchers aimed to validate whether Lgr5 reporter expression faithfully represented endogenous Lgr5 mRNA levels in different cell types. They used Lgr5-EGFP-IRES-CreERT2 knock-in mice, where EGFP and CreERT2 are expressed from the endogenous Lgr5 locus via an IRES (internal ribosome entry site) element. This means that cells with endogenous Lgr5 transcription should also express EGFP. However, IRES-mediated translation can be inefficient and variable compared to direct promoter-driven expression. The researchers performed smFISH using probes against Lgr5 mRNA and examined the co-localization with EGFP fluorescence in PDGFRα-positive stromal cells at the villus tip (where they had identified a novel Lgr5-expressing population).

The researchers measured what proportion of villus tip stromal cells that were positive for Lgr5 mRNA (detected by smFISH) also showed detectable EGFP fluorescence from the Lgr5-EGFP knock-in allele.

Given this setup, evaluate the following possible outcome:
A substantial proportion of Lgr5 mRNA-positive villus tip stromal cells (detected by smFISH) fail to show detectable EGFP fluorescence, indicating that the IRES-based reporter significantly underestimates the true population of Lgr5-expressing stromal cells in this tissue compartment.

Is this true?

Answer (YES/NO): YES